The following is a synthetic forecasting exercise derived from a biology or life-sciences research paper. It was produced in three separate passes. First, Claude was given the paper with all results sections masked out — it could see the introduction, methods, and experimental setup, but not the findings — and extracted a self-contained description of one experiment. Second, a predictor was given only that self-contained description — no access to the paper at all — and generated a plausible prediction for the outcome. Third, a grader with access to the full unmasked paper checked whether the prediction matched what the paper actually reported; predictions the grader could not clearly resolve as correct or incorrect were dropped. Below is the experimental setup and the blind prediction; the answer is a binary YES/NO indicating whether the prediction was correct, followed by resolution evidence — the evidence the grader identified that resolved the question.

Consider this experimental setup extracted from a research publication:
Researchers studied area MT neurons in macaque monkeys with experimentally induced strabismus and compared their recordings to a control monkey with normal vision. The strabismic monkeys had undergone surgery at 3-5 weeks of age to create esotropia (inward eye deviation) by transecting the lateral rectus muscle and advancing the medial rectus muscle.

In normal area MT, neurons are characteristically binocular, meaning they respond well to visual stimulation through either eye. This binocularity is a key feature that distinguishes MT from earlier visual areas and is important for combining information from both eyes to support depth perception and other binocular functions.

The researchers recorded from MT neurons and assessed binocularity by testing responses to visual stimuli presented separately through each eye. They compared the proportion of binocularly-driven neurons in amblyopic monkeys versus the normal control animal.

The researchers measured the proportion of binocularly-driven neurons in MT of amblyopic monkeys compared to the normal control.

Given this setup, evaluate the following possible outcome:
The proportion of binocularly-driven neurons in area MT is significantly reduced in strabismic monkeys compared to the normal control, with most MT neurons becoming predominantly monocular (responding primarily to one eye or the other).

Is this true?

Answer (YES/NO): YES